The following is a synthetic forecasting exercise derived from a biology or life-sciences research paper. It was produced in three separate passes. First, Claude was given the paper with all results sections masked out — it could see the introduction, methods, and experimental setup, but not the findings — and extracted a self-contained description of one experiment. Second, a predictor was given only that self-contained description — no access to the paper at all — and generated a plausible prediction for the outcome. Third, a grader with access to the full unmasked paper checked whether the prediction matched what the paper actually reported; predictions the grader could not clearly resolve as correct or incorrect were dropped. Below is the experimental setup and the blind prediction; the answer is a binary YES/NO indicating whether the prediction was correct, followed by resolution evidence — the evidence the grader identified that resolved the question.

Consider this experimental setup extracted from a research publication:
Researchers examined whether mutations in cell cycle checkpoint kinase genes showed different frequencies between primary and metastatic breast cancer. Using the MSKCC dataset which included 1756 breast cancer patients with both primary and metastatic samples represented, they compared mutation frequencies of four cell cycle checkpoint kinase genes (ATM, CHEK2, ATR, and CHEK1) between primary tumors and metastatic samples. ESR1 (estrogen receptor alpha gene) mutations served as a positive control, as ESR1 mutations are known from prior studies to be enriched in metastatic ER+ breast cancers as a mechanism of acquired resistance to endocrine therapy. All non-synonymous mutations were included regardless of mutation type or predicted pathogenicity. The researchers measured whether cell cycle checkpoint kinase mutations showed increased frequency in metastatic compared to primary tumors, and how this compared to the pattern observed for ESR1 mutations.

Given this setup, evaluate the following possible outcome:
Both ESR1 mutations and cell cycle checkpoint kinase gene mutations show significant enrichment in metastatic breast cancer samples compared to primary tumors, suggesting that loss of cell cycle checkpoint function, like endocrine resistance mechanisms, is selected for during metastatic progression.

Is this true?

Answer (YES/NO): YES